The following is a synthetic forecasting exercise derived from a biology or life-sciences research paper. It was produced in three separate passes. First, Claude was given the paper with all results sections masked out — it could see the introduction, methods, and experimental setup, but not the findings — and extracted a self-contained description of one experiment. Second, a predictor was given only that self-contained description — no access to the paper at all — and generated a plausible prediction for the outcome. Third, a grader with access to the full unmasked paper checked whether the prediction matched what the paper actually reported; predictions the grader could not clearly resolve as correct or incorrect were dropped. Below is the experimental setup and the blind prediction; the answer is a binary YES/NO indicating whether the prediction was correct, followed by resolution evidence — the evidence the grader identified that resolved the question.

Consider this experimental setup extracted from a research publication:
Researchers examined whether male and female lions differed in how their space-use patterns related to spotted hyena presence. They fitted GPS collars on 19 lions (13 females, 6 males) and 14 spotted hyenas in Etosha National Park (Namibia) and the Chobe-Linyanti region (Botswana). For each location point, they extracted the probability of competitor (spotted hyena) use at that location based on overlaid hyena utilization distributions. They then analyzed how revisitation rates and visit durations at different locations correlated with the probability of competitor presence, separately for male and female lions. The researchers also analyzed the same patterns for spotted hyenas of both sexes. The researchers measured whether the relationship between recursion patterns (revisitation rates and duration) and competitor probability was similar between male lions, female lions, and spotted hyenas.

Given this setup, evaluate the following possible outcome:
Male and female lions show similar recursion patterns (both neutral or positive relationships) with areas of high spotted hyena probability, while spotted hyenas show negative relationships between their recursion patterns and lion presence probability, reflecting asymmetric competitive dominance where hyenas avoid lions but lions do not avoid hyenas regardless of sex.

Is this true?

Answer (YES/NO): NO